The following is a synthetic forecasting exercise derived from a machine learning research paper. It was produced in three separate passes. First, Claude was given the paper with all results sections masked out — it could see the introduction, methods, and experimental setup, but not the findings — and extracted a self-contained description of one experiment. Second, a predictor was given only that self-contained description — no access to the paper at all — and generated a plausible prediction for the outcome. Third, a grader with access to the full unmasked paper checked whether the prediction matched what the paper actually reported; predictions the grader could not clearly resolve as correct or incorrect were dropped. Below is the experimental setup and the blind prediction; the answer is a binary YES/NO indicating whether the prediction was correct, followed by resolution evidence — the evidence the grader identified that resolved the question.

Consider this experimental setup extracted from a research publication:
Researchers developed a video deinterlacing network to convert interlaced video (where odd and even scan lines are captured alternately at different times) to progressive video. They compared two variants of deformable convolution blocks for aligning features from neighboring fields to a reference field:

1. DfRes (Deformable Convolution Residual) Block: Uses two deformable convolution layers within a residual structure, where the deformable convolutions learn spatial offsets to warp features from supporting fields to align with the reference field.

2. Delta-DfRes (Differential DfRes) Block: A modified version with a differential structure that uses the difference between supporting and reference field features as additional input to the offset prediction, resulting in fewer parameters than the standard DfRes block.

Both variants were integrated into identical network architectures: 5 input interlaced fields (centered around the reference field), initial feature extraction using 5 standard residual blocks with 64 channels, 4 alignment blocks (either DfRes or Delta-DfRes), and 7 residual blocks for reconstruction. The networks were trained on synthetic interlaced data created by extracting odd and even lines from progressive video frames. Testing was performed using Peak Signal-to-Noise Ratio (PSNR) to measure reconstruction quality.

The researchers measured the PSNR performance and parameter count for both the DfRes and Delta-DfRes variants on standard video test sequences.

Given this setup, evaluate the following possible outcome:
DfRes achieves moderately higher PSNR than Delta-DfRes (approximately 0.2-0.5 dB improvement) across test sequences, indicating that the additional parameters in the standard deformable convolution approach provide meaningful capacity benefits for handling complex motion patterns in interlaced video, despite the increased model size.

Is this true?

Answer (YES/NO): NO